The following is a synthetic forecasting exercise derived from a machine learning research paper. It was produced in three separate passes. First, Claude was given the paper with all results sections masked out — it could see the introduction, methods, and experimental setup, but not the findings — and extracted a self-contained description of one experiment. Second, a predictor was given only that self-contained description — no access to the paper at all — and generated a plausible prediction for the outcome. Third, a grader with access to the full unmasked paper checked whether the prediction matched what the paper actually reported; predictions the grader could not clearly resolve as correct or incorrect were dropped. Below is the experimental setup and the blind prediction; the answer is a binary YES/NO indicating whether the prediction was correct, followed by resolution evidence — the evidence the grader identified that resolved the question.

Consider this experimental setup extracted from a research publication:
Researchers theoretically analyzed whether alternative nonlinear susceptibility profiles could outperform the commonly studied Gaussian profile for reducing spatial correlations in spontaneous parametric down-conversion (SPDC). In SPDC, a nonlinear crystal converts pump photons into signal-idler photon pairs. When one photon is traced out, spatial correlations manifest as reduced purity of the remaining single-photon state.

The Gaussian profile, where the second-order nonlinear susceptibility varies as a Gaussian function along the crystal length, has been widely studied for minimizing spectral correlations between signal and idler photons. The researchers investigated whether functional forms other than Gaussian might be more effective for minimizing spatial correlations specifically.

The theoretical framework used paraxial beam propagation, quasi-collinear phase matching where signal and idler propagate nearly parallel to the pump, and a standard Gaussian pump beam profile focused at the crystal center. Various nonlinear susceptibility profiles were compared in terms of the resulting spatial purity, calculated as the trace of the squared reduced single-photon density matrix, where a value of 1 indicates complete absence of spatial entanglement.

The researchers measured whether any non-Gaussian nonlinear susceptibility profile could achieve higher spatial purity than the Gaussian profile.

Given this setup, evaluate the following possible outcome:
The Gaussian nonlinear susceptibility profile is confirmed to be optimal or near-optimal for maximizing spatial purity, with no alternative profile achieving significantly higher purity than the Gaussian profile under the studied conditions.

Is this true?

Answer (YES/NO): NO